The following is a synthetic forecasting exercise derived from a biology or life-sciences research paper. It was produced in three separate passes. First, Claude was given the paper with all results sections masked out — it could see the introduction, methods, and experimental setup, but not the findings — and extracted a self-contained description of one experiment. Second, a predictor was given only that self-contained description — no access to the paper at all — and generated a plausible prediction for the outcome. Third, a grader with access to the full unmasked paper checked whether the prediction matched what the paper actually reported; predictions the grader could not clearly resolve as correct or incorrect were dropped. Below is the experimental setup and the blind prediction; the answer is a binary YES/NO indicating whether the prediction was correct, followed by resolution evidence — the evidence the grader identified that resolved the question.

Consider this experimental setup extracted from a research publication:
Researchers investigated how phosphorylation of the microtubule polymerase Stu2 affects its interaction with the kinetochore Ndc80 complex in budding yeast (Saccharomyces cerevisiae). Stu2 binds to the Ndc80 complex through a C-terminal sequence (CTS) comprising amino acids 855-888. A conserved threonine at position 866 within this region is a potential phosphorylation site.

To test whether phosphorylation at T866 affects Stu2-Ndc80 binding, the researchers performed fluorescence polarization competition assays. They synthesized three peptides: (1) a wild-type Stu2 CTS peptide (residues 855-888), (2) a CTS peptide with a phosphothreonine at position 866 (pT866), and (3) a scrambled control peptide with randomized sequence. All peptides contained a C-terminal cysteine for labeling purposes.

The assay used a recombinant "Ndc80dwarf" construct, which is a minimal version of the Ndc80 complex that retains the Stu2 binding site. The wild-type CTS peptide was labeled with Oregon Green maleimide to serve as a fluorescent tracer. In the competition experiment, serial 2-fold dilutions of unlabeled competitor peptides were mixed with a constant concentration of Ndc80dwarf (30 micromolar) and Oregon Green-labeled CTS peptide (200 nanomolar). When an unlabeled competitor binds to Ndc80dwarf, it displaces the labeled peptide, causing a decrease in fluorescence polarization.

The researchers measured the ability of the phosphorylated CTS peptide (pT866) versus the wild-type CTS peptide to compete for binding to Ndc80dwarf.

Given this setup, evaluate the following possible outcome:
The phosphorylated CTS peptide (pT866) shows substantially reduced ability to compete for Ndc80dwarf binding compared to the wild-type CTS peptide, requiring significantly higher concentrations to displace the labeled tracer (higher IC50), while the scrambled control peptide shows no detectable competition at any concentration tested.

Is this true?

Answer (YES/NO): YES